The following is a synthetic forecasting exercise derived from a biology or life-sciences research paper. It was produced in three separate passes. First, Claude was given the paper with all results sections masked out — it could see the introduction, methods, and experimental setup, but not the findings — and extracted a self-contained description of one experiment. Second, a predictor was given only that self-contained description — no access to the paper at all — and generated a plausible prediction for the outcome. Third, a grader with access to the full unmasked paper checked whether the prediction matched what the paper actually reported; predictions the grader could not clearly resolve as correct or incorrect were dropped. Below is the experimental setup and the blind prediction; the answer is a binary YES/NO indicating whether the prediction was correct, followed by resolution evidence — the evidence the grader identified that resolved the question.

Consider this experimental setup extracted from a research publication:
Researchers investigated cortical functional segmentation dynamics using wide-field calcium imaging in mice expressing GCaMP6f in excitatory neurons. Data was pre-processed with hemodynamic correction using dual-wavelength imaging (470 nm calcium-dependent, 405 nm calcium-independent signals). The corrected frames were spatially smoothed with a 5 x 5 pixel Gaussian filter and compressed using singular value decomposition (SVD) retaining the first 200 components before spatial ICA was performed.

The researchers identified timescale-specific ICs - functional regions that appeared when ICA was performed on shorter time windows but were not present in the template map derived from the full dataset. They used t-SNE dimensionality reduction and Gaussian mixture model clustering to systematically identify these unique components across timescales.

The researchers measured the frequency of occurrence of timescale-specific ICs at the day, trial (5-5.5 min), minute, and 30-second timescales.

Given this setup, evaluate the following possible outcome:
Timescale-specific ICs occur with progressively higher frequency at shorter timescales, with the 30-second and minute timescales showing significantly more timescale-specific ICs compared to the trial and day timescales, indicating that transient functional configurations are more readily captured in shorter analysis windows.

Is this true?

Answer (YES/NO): NO